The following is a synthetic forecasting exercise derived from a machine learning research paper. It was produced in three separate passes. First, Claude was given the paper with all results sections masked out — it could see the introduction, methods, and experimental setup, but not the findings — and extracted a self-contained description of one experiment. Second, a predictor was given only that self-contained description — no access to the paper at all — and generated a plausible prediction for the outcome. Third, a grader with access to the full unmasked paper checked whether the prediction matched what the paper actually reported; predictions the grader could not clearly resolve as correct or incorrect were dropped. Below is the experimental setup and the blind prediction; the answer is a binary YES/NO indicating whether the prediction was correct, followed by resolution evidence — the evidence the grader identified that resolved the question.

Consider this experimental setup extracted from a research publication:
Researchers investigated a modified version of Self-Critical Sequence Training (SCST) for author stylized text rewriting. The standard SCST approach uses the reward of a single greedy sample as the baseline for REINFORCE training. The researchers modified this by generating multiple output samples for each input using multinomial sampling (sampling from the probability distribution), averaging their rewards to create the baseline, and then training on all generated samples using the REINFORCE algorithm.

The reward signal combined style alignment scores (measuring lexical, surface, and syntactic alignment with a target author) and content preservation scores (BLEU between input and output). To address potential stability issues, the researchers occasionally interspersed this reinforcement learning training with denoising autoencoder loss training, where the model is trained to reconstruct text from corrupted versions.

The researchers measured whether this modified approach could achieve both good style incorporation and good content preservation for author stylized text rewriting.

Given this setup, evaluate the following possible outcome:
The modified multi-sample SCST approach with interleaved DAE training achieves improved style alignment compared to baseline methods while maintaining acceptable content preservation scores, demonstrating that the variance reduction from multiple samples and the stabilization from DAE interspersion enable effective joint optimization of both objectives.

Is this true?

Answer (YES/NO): NO